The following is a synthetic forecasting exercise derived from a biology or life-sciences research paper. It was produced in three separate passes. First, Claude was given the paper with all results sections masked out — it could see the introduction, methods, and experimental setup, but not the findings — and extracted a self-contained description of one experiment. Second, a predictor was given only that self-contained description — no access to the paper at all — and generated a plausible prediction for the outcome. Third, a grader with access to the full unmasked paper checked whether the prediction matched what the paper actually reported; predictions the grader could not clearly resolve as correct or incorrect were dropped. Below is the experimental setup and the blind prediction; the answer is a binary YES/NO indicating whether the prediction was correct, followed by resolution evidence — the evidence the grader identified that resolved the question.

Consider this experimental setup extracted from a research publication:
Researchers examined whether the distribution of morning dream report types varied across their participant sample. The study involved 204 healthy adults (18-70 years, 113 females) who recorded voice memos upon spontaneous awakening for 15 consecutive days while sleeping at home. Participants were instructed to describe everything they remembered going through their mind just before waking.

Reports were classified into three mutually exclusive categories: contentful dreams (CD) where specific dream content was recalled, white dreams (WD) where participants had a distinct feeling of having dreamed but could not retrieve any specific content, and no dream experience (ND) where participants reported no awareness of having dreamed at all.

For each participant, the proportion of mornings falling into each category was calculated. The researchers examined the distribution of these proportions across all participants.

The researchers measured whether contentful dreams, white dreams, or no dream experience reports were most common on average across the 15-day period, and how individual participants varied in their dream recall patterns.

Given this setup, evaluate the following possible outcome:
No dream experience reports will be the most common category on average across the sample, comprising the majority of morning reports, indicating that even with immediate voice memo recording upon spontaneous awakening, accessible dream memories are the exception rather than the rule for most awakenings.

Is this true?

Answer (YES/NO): NO